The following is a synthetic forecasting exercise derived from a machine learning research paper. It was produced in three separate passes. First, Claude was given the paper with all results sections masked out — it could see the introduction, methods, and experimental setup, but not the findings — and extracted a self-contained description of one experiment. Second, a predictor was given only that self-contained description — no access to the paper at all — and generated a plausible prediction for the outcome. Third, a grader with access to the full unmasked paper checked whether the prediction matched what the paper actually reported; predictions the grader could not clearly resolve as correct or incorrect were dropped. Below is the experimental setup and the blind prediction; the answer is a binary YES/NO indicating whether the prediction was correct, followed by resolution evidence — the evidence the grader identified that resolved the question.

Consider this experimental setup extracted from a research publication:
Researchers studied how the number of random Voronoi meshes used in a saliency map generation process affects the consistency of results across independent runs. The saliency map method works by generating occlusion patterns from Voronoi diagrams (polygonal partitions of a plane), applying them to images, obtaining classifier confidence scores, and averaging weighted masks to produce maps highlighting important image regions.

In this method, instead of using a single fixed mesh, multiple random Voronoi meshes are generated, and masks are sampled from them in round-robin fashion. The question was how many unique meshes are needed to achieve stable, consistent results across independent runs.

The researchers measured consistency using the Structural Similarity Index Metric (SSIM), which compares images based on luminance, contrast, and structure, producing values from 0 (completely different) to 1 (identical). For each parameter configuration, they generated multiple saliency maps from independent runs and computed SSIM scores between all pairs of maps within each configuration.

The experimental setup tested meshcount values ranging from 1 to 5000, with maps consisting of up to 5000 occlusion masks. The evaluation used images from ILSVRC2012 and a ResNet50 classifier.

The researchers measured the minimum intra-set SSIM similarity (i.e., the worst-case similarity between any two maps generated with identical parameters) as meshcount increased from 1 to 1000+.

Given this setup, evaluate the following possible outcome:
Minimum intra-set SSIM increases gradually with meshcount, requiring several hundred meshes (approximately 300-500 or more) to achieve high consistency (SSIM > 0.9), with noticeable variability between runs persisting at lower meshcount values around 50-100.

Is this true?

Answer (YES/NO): NO